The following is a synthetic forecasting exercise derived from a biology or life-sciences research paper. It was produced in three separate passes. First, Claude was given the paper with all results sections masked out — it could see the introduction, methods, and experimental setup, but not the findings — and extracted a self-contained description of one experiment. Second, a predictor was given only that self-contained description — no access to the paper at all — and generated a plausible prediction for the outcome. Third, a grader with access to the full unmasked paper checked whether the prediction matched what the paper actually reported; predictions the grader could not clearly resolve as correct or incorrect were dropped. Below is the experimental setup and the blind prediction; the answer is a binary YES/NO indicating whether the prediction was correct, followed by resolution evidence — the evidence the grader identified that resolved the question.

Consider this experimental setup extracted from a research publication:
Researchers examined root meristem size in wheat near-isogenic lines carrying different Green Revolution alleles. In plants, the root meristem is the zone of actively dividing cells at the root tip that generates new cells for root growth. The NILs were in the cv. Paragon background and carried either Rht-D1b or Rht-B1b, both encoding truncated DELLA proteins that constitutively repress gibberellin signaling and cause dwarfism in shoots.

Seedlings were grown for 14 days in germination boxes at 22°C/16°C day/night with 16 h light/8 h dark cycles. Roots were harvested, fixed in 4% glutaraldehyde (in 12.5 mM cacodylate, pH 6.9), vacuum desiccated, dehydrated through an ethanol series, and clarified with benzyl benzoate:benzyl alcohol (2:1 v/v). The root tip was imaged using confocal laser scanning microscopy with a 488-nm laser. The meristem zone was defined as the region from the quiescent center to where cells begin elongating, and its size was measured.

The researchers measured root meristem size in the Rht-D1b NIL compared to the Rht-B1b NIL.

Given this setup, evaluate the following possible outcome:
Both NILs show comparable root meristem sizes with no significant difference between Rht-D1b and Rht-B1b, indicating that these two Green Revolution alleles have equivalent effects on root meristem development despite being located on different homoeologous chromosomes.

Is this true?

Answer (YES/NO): NO